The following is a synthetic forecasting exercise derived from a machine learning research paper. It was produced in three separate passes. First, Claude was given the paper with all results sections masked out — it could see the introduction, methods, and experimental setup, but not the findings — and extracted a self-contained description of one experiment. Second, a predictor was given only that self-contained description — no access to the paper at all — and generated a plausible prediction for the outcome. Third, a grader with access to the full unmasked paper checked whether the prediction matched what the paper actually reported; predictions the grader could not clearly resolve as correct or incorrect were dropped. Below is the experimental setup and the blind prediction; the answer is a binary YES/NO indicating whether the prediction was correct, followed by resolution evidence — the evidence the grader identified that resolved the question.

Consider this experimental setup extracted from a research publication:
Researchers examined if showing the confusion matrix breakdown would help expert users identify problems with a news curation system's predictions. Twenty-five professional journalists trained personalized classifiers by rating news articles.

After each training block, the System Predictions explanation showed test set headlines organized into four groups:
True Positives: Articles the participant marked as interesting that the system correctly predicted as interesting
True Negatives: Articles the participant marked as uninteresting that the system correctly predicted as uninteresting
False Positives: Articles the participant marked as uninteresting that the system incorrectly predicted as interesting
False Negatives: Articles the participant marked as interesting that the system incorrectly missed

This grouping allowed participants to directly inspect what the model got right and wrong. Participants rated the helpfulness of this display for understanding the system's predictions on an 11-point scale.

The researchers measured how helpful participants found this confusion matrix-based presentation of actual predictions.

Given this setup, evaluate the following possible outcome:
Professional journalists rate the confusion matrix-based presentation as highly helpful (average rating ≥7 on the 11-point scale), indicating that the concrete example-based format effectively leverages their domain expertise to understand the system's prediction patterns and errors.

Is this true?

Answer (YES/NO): NO